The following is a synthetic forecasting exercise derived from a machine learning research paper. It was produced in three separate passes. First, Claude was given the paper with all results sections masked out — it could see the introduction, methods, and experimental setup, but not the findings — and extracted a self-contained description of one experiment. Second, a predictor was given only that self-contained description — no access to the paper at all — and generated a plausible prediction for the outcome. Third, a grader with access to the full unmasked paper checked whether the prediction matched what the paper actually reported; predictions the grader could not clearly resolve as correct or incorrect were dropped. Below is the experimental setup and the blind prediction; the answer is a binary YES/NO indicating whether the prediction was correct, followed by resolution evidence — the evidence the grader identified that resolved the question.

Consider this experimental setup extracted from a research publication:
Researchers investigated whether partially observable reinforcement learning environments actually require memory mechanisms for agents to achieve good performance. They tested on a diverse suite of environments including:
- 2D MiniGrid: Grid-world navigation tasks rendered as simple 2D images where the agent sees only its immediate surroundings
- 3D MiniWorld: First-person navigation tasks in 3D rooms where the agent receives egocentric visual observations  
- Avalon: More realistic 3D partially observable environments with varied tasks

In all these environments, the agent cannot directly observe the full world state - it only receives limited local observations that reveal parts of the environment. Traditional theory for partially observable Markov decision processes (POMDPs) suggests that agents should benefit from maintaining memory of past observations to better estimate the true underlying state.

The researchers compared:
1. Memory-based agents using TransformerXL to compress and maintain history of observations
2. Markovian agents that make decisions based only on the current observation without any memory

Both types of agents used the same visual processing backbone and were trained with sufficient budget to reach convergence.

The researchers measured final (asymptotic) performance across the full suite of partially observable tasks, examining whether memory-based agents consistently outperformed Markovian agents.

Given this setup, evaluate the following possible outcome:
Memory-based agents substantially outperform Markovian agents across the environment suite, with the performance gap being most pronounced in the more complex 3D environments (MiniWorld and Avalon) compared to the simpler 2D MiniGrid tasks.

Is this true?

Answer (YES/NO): NO